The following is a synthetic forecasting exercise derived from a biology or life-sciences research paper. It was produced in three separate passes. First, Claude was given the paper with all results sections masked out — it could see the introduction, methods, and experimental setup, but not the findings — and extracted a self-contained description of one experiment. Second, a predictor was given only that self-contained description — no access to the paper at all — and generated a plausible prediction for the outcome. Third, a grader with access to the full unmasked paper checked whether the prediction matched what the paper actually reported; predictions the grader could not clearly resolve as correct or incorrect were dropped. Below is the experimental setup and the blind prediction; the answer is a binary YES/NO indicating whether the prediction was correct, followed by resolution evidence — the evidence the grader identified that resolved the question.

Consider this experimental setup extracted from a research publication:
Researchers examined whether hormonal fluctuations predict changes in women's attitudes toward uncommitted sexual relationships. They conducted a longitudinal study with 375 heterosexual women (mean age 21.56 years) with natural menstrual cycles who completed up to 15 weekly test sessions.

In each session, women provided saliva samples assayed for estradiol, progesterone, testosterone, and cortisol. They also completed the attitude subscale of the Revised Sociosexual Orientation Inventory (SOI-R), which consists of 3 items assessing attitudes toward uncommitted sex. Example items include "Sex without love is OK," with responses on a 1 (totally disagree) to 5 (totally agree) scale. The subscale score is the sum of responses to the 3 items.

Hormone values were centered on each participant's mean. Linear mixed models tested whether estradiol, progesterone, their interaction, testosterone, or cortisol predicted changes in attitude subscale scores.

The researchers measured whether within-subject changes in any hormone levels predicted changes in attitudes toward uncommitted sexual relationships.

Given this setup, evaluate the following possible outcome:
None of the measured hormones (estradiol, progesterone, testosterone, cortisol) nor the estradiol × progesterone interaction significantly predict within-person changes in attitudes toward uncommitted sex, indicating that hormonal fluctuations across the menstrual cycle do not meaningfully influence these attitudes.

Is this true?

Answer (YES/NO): YES